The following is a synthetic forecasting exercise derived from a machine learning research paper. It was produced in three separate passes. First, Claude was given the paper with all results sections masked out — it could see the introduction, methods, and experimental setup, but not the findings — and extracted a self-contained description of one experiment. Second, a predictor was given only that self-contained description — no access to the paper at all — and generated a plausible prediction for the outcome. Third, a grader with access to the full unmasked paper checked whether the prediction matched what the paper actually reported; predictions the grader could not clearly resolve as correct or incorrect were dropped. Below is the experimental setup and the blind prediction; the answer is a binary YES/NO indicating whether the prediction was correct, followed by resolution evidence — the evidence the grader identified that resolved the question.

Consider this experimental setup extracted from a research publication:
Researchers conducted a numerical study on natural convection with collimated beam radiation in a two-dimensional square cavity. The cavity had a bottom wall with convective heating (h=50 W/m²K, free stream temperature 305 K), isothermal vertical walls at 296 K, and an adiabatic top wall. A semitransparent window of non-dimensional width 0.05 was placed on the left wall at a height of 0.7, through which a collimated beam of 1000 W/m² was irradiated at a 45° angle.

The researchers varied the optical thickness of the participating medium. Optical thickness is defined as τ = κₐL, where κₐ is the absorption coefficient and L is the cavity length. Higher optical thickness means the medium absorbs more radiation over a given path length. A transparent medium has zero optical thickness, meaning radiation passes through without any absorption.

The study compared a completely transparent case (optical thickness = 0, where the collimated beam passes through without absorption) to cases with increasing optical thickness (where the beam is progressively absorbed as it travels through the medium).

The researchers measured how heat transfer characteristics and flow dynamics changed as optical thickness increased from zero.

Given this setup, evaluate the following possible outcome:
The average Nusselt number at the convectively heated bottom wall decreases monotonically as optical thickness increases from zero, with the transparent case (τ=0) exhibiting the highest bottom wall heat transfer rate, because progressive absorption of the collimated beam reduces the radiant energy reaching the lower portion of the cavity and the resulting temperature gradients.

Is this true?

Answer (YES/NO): NO